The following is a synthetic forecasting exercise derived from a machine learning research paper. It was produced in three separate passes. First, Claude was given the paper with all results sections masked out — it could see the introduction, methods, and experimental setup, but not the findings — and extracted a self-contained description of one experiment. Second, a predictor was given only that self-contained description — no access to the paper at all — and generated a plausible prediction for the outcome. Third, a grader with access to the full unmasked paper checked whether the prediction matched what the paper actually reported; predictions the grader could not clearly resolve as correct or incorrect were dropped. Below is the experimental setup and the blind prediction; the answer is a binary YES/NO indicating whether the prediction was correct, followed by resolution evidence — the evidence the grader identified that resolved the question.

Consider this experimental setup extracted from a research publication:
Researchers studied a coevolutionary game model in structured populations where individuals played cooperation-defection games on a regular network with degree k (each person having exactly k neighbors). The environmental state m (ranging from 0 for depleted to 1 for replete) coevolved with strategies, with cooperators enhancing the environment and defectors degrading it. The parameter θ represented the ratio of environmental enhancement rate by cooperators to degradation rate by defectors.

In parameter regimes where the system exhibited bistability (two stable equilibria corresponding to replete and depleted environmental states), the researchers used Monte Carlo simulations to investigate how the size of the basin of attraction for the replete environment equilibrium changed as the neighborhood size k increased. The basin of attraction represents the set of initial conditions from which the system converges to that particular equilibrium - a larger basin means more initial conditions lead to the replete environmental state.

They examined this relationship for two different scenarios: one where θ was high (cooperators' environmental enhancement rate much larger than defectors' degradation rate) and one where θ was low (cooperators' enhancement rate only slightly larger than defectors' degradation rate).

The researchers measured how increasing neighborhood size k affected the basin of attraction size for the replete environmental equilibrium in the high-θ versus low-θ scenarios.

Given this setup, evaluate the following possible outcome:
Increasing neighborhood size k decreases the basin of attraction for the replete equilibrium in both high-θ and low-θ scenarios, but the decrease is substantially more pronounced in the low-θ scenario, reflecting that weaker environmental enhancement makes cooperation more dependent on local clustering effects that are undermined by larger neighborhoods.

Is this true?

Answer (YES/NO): NO